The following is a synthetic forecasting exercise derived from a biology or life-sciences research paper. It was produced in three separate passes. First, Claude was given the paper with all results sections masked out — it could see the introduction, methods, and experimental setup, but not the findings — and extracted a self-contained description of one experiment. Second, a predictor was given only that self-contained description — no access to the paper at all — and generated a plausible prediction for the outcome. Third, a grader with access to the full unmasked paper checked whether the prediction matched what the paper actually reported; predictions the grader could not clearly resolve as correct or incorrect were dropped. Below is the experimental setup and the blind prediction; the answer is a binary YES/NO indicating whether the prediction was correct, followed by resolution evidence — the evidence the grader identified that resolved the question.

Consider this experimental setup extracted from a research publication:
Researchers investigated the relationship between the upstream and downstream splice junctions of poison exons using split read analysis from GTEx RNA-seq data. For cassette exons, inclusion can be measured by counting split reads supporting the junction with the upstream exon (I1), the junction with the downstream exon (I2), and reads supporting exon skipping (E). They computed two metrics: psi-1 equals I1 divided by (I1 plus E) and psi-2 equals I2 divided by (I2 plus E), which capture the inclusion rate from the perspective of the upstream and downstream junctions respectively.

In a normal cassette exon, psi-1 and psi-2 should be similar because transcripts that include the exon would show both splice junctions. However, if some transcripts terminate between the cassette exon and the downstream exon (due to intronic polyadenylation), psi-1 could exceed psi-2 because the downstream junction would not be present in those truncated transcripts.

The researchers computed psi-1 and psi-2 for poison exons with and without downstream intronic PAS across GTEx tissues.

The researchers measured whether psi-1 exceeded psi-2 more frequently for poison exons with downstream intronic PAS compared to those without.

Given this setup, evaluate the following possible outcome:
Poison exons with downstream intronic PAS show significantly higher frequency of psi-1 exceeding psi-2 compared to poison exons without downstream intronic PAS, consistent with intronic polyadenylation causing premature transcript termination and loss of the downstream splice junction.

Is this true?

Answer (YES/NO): YES